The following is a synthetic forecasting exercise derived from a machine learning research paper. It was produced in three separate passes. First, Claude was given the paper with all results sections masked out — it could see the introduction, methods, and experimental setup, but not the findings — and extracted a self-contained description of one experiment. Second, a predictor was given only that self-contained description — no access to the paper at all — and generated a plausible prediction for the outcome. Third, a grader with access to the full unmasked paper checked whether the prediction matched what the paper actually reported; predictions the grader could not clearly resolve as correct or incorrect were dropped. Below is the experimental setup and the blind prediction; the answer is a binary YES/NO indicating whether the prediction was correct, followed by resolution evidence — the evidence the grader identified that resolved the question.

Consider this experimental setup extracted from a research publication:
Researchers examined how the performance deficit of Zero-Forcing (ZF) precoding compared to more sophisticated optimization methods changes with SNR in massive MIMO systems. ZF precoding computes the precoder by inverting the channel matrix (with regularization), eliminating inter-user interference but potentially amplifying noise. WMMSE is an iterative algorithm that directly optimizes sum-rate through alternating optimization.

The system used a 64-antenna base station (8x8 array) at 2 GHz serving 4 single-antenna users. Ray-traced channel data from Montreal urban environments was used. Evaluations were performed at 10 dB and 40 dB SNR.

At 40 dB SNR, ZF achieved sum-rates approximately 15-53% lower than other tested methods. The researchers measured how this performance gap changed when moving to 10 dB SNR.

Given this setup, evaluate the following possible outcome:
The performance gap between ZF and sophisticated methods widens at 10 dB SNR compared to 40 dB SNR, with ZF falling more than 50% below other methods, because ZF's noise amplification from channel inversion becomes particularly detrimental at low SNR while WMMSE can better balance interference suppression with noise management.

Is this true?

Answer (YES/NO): YES